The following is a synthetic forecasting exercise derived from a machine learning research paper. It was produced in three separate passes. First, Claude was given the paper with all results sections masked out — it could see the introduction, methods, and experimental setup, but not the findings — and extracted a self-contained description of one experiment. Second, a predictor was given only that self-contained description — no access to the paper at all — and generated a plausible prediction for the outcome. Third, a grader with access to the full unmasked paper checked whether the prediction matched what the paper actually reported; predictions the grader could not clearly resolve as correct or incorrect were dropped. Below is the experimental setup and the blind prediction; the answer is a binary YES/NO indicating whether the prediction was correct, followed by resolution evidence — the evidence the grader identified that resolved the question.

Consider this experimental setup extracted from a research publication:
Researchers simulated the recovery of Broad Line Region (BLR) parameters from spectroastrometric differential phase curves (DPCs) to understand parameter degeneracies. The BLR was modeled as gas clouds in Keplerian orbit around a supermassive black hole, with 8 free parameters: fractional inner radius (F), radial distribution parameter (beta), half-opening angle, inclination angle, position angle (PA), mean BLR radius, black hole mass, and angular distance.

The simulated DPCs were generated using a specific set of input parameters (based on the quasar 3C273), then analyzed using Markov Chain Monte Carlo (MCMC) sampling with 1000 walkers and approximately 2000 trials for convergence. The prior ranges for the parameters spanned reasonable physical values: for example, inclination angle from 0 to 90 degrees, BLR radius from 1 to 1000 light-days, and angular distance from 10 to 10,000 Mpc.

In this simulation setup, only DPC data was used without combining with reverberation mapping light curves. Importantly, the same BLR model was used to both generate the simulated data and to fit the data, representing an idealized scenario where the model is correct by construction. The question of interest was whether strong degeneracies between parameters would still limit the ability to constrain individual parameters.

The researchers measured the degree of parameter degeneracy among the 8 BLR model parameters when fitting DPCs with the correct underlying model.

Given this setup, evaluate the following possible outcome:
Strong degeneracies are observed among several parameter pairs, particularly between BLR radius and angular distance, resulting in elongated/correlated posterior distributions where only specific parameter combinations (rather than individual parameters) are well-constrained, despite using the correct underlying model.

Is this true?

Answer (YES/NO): NO